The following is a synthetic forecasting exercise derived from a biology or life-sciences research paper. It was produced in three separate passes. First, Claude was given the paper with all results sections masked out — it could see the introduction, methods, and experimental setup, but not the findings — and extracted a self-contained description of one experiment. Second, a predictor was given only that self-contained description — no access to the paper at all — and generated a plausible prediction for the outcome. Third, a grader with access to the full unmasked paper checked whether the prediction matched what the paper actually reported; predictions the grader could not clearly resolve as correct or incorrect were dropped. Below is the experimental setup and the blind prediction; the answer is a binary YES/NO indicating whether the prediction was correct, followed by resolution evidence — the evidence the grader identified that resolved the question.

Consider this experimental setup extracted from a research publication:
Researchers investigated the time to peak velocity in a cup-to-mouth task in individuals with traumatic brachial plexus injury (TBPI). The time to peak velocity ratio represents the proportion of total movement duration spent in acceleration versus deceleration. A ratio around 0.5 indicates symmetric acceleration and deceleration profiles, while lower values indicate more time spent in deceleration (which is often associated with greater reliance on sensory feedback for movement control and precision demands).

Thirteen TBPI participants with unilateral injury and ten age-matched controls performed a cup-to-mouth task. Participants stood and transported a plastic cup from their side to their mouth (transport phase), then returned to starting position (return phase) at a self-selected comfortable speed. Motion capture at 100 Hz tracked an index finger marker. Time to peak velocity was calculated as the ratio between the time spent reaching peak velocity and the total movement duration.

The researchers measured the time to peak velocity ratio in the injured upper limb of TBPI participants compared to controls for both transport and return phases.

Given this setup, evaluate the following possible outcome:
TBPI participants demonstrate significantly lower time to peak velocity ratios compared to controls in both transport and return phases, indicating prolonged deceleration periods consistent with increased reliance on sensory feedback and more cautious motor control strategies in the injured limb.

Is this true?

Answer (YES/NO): NO